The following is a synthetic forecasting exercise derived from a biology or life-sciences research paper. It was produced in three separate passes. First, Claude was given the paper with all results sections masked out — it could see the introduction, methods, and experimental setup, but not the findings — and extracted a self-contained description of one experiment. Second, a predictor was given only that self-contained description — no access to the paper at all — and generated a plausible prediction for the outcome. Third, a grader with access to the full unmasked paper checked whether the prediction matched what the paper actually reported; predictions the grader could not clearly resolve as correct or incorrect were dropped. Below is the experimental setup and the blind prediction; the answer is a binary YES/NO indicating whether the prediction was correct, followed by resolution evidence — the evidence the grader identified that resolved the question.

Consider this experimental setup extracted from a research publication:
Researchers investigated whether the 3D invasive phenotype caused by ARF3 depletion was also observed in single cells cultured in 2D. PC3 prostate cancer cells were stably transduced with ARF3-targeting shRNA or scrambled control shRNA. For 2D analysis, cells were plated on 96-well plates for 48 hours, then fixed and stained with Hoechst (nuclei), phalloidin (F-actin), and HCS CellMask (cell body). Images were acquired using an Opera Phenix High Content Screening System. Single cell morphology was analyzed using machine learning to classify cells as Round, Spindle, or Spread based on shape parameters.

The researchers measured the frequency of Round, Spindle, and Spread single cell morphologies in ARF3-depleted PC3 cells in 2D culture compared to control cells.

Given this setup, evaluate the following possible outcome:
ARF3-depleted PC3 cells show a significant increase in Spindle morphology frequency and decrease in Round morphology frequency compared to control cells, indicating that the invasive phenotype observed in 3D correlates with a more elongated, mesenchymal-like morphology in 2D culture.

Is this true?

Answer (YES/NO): NO